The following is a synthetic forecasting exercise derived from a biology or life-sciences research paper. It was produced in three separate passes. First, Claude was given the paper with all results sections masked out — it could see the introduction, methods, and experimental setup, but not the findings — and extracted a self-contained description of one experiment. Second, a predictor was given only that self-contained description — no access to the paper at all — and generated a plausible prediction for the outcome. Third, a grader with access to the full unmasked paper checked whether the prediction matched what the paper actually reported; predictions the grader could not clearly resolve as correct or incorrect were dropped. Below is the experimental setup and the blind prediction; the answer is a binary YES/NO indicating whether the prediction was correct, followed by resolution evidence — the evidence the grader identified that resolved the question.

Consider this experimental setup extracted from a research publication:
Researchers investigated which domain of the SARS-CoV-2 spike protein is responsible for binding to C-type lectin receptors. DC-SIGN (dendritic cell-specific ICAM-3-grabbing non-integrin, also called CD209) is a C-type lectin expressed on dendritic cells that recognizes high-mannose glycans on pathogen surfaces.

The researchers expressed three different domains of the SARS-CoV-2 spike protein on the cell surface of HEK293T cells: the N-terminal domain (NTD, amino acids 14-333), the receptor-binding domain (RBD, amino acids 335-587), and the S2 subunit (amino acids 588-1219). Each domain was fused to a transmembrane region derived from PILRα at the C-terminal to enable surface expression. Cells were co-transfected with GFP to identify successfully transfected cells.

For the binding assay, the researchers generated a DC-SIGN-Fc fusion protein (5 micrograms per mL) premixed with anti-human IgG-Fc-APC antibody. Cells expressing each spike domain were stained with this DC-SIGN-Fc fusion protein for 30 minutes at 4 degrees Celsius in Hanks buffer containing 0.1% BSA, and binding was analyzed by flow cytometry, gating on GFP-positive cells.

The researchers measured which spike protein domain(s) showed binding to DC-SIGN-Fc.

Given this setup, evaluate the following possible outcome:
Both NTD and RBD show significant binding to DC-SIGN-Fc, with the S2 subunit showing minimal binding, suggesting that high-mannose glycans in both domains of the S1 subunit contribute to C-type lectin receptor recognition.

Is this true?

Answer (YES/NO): NO